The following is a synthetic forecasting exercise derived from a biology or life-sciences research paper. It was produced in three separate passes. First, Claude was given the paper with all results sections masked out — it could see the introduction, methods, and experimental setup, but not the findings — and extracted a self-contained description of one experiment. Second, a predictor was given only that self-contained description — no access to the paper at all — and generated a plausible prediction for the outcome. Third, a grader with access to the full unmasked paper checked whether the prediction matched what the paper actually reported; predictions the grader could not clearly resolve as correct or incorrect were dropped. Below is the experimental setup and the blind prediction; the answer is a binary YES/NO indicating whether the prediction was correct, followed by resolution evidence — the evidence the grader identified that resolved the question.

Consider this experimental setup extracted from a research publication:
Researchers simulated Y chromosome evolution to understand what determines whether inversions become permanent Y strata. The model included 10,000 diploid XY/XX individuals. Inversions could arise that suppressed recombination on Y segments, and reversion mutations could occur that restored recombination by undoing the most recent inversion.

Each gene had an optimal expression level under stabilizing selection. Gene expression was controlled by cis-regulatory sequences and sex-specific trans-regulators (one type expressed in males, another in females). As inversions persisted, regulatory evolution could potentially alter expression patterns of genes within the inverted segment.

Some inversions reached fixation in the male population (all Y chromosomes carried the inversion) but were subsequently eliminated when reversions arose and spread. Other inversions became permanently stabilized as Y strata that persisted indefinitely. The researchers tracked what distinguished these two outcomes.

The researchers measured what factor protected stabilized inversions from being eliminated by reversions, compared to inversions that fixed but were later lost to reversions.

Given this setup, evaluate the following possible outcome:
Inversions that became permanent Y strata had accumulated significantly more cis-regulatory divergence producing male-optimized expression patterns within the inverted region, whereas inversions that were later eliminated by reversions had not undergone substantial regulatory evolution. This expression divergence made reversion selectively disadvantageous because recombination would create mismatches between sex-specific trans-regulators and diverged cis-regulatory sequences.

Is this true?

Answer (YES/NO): YES